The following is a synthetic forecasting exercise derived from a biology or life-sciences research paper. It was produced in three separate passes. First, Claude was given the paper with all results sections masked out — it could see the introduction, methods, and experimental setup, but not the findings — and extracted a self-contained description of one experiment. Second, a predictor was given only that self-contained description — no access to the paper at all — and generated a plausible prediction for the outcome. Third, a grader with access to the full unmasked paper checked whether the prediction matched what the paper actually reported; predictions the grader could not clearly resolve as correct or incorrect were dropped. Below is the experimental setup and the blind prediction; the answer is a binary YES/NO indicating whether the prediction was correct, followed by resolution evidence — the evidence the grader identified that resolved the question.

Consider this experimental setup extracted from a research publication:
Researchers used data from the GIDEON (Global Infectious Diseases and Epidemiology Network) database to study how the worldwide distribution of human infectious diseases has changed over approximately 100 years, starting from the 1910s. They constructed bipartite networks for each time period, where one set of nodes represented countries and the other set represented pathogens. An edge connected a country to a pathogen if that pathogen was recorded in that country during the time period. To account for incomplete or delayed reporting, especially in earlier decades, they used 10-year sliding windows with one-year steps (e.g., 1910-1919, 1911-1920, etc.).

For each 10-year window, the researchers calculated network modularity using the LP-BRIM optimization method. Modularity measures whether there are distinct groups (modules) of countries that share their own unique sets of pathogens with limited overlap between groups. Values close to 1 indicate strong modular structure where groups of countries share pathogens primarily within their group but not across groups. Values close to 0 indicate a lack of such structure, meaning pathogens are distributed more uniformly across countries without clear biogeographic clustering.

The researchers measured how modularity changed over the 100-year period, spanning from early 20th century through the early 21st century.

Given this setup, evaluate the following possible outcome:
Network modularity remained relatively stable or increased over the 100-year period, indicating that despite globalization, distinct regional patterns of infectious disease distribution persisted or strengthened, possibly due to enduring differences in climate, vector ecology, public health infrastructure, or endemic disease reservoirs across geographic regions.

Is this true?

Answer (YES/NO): NO